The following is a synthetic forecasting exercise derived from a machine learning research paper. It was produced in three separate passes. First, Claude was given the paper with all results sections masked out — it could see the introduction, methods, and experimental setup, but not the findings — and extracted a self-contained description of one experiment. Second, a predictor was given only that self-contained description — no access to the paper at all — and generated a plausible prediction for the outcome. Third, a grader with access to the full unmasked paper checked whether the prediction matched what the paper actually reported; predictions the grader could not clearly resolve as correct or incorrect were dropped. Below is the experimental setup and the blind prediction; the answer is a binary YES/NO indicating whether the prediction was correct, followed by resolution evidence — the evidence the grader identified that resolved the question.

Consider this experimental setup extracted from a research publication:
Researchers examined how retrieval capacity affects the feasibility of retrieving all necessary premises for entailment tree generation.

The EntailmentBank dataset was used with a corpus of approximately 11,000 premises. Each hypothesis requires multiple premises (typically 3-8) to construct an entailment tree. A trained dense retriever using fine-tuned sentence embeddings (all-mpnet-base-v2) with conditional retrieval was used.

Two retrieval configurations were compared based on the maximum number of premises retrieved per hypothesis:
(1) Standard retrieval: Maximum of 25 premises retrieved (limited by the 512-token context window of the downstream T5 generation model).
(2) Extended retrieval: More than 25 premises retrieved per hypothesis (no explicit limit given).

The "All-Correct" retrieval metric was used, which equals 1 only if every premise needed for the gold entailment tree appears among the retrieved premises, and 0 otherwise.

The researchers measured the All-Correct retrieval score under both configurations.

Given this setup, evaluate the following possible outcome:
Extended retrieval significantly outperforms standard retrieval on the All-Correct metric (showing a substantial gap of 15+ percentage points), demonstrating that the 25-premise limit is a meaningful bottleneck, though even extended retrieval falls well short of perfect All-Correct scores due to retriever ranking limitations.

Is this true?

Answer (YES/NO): NO